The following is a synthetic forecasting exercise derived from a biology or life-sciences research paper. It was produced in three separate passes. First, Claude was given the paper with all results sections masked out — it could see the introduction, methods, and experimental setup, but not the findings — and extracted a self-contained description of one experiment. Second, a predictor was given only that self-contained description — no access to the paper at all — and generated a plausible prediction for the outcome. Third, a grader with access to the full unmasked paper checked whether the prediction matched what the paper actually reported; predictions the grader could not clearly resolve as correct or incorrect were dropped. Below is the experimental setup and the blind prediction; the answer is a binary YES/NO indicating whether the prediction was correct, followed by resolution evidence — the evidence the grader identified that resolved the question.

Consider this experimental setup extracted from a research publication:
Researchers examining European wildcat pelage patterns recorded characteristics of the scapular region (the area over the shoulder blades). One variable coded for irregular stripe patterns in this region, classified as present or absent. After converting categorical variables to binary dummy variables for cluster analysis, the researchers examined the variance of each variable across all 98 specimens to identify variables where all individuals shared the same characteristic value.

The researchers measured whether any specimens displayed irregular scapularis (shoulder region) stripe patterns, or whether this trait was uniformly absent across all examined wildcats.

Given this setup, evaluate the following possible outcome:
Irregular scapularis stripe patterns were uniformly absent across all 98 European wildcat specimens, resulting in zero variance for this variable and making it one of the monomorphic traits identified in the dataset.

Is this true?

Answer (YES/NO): YES